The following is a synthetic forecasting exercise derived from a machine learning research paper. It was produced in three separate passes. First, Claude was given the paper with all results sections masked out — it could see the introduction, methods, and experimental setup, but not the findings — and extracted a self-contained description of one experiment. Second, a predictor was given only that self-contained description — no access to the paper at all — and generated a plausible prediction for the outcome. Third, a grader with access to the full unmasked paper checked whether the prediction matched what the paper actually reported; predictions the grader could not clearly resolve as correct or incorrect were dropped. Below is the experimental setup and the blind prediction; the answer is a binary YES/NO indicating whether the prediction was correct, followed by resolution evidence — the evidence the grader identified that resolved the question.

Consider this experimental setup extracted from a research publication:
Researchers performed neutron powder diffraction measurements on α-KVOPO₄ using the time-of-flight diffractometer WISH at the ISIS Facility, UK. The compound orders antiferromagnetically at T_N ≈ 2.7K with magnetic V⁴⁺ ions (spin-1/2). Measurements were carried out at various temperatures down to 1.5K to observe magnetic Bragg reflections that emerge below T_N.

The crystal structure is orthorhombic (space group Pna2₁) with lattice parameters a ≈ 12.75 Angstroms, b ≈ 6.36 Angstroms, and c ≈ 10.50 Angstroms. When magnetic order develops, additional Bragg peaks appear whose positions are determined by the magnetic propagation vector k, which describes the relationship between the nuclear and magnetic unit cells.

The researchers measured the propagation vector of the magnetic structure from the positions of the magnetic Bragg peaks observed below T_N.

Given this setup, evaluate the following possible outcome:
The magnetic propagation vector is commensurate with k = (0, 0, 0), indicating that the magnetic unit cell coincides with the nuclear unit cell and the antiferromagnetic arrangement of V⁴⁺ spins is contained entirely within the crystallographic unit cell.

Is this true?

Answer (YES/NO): NO